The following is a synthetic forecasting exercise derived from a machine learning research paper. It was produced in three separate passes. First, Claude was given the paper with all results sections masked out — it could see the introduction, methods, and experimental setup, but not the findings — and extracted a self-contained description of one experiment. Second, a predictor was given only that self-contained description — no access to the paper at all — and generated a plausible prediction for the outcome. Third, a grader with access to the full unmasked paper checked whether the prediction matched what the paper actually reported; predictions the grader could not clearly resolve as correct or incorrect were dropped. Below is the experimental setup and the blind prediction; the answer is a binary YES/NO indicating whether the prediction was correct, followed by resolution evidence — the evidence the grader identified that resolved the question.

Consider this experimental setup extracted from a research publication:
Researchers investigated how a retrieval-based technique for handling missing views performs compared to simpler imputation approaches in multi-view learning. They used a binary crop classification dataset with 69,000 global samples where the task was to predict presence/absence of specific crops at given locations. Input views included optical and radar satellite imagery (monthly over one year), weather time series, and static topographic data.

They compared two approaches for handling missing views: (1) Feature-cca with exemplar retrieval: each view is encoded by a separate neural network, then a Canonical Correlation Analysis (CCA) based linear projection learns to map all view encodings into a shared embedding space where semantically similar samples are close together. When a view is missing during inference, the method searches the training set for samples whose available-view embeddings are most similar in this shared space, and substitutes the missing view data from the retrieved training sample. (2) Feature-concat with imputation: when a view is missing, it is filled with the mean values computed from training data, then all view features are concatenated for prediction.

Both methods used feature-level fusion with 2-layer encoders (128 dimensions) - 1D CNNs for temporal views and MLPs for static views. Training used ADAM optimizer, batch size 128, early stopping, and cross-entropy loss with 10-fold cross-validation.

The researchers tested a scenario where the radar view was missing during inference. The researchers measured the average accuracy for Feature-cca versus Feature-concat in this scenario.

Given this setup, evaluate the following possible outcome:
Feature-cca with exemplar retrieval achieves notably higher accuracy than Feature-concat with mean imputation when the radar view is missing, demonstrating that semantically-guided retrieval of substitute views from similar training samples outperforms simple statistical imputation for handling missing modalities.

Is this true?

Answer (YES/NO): NO